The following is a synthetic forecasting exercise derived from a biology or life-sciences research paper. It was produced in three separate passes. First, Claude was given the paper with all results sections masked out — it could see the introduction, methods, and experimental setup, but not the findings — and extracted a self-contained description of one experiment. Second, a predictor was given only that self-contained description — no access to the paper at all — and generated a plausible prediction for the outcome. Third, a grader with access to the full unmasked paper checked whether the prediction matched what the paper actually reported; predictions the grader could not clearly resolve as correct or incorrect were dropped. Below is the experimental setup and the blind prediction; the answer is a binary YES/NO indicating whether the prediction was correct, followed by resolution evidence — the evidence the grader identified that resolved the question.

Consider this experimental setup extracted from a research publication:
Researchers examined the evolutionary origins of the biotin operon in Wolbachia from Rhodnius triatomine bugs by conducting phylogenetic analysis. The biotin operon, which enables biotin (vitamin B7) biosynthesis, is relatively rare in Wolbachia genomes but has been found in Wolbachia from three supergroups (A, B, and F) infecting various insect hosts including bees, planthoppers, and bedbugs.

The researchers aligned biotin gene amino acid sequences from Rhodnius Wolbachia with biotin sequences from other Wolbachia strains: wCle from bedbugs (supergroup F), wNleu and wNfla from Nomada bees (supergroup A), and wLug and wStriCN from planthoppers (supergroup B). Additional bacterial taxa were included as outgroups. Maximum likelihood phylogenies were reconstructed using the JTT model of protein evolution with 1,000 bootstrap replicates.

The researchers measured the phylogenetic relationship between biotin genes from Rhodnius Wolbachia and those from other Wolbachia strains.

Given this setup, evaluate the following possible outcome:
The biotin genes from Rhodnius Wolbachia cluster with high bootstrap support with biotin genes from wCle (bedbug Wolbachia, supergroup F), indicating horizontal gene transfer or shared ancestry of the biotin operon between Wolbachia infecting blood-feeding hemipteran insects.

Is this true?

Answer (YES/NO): YES